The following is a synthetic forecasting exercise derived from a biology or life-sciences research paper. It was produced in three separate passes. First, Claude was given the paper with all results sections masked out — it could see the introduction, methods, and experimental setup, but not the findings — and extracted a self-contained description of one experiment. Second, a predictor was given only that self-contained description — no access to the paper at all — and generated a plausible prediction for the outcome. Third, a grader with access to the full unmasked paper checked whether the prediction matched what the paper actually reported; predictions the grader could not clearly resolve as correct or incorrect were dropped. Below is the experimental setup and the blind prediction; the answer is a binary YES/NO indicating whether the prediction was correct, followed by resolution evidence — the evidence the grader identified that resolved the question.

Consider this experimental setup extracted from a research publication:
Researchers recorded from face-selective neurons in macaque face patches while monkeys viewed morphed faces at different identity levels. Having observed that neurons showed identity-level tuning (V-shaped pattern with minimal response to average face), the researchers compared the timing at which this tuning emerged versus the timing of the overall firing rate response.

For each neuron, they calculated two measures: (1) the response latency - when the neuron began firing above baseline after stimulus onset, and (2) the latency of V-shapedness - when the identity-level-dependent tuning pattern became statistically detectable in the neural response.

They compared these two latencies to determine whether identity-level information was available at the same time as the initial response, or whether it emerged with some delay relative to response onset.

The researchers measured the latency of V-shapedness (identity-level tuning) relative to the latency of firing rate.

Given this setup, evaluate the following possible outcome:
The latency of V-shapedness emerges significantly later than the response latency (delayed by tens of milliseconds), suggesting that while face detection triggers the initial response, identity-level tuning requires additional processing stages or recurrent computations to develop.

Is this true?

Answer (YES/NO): YES